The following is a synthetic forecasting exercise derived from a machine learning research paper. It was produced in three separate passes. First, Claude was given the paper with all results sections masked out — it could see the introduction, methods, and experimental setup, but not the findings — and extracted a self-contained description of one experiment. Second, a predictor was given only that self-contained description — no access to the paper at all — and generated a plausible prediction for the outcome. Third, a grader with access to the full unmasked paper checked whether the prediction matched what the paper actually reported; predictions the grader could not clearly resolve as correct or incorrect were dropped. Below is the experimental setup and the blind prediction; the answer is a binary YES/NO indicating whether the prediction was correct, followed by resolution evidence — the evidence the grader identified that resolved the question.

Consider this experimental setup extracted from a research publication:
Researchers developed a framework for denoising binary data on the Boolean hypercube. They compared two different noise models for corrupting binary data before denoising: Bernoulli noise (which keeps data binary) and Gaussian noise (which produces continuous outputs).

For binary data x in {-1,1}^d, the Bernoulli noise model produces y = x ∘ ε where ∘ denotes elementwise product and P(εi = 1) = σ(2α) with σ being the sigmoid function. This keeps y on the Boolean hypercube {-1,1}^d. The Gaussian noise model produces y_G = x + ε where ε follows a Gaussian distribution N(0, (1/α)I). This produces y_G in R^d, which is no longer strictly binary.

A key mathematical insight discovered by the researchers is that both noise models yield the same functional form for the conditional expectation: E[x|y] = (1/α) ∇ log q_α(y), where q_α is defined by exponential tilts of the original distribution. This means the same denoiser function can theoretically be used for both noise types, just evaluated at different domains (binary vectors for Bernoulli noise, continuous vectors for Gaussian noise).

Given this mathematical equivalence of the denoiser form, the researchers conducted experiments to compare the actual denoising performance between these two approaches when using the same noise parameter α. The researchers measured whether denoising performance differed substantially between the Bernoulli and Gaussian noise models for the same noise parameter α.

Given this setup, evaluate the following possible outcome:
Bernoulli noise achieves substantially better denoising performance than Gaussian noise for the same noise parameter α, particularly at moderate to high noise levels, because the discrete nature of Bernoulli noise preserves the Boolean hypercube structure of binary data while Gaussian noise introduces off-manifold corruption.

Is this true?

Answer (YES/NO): NO